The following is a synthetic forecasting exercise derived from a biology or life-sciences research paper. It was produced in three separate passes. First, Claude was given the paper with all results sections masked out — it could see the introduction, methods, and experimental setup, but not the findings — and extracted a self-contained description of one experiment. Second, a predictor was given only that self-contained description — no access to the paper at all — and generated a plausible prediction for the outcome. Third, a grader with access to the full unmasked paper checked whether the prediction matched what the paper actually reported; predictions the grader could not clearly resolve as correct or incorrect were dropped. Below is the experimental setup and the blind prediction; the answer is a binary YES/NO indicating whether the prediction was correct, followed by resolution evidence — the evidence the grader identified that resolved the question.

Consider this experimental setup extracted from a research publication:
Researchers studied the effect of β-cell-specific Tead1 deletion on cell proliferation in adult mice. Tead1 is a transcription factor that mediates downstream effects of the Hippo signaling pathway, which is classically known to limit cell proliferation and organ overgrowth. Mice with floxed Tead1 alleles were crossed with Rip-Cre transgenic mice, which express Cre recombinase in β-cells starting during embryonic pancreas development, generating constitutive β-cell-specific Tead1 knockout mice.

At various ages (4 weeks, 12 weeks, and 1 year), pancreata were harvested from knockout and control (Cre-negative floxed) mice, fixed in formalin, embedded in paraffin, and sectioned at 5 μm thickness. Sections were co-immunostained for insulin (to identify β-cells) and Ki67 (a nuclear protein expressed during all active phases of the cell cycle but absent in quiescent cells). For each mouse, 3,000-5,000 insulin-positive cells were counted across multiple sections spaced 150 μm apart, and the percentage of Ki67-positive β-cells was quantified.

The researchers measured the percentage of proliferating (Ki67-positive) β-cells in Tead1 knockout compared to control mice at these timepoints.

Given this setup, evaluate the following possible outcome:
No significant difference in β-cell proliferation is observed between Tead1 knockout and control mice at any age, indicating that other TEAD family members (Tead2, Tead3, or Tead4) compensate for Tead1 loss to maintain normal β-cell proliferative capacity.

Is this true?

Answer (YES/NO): NO